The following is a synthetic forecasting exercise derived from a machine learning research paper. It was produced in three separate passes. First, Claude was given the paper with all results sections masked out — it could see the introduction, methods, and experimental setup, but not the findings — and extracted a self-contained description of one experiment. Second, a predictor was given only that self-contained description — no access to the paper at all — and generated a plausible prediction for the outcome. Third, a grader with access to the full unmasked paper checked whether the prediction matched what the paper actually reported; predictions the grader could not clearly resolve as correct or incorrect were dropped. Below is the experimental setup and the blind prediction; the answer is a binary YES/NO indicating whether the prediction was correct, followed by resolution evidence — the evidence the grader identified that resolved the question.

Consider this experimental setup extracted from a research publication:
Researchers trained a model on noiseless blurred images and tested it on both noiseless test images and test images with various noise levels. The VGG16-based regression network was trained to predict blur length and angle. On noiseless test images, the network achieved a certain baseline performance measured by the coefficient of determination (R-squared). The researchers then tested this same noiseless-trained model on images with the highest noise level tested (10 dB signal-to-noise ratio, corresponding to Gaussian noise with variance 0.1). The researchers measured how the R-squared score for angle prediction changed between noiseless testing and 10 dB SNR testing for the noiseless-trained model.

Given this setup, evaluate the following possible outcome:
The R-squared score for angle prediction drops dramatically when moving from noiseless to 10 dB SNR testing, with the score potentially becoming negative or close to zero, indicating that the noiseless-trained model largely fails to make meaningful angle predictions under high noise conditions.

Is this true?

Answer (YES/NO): YES